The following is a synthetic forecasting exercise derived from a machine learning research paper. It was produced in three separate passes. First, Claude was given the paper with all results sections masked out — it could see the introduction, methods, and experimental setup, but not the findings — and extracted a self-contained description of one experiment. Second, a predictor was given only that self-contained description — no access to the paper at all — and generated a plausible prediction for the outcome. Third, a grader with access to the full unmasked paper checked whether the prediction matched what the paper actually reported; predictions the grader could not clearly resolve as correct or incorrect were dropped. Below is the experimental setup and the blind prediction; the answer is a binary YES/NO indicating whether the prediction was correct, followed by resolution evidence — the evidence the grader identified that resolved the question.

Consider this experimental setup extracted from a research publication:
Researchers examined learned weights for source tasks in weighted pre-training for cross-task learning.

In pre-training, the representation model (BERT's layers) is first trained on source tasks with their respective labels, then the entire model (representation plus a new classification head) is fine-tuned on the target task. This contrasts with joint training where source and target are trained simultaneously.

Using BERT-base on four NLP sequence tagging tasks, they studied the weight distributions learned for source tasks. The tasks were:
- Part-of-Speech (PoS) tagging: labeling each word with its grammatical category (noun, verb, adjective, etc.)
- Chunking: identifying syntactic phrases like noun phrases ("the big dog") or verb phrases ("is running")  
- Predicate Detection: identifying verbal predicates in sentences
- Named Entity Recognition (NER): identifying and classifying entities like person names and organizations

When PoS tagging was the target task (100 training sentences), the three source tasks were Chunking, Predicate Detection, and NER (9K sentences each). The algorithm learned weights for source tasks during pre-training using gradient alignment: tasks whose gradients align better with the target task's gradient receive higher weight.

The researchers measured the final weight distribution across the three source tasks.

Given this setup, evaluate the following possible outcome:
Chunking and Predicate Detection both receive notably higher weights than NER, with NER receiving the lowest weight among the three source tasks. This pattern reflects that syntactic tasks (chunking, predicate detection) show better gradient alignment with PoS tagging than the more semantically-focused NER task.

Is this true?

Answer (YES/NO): NO